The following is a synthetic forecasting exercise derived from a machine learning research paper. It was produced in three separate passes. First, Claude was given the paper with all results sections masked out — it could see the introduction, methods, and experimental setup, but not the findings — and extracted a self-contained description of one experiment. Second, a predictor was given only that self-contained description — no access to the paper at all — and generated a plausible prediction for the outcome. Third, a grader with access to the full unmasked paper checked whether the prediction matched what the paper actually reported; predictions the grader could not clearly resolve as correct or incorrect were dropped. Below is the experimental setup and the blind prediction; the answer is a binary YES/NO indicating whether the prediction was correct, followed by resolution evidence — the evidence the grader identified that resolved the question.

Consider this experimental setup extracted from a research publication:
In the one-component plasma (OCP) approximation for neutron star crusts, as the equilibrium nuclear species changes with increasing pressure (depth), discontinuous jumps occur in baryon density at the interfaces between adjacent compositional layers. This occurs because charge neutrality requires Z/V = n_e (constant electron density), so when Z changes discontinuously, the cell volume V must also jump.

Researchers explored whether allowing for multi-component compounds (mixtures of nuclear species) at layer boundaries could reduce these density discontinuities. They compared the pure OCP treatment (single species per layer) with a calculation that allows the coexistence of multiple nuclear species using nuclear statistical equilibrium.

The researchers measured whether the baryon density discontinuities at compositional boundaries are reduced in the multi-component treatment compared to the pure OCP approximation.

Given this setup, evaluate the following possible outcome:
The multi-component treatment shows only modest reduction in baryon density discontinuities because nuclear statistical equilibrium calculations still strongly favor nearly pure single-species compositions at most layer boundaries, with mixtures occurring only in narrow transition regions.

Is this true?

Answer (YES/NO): NO